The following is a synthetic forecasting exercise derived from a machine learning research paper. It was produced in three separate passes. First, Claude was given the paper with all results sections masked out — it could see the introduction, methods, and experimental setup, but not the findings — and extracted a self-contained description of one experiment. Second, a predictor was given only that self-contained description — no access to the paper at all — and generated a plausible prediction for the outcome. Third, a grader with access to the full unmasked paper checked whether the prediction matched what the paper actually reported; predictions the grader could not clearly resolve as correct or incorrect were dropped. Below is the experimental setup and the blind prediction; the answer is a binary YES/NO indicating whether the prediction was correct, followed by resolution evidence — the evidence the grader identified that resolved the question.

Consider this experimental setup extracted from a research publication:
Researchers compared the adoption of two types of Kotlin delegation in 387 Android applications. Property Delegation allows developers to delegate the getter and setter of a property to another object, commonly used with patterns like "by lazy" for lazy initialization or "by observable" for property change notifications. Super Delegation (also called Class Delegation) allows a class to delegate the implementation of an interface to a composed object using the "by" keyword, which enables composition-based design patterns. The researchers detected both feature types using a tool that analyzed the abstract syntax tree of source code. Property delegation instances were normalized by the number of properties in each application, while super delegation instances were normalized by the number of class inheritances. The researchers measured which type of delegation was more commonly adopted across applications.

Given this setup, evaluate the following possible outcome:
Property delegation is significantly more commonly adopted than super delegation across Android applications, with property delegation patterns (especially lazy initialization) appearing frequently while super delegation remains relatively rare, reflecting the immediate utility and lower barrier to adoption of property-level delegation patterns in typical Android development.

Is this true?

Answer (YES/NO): YES